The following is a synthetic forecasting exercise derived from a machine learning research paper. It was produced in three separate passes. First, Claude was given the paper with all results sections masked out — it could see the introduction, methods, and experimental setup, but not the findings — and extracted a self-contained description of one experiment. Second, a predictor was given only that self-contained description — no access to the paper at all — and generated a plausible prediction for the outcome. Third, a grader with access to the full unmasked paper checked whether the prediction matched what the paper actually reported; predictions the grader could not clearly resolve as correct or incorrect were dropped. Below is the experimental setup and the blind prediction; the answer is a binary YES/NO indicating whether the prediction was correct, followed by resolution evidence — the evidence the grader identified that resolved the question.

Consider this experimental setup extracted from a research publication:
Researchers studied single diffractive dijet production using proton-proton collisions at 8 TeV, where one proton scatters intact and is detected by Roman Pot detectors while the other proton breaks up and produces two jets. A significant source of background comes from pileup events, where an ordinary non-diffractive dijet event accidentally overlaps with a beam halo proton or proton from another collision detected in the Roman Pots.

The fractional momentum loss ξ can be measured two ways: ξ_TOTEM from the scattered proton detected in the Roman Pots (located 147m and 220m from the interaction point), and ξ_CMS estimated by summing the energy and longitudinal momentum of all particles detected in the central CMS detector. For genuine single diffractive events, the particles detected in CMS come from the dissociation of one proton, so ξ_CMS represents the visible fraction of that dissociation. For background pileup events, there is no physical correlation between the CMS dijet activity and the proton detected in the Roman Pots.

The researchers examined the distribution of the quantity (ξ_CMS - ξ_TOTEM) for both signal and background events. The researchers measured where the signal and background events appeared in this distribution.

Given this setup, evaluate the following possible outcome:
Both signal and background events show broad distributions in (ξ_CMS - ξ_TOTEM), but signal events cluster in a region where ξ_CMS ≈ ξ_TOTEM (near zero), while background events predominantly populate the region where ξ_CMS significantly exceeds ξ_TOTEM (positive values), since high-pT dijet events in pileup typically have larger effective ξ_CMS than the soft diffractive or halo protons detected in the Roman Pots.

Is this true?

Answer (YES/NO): NO